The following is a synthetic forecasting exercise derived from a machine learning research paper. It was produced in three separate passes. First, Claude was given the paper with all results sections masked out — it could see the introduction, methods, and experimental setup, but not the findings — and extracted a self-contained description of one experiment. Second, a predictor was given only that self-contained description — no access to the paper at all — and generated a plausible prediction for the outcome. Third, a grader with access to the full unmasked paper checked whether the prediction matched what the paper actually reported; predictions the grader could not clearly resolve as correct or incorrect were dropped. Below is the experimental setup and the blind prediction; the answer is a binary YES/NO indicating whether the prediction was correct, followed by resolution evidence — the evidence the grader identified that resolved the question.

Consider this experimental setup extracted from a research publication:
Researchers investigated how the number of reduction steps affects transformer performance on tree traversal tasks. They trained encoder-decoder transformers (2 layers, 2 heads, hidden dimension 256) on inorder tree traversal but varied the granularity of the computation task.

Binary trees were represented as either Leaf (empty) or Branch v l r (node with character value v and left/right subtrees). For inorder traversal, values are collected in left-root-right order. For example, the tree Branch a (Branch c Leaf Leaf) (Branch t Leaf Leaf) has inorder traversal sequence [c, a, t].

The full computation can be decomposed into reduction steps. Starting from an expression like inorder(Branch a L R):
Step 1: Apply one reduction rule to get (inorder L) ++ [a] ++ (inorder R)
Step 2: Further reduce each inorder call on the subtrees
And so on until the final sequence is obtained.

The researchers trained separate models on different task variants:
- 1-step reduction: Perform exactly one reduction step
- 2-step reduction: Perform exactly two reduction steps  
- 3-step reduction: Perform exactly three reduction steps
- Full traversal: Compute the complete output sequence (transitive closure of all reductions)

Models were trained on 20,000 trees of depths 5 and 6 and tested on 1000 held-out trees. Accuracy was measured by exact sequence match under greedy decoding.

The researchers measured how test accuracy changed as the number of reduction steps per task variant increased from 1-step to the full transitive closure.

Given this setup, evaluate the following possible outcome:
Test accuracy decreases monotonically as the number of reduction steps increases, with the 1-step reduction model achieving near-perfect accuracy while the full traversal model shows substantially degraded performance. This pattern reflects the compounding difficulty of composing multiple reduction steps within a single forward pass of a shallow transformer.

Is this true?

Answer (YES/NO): NO